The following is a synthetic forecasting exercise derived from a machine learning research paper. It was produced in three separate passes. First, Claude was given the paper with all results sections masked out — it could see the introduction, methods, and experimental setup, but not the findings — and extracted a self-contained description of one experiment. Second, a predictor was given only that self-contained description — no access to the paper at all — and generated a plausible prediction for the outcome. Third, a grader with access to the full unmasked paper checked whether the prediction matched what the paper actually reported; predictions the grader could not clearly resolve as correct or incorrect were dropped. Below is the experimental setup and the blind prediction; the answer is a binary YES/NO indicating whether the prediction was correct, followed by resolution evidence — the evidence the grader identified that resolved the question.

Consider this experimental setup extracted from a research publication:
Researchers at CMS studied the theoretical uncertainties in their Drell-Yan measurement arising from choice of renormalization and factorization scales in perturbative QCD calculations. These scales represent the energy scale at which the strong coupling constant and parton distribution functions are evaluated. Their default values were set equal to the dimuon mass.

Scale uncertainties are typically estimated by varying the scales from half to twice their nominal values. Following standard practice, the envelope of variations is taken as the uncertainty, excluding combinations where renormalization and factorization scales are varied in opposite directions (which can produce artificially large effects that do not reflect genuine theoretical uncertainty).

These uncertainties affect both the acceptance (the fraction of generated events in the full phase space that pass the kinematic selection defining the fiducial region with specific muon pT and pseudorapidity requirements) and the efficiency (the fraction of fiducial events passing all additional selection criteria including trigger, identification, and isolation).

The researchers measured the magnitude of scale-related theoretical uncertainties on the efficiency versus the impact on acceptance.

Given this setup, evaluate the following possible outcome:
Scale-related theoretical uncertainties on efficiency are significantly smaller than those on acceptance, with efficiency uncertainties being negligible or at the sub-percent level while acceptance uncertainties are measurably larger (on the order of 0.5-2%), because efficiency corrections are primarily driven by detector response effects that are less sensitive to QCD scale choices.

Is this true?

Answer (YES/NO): NO